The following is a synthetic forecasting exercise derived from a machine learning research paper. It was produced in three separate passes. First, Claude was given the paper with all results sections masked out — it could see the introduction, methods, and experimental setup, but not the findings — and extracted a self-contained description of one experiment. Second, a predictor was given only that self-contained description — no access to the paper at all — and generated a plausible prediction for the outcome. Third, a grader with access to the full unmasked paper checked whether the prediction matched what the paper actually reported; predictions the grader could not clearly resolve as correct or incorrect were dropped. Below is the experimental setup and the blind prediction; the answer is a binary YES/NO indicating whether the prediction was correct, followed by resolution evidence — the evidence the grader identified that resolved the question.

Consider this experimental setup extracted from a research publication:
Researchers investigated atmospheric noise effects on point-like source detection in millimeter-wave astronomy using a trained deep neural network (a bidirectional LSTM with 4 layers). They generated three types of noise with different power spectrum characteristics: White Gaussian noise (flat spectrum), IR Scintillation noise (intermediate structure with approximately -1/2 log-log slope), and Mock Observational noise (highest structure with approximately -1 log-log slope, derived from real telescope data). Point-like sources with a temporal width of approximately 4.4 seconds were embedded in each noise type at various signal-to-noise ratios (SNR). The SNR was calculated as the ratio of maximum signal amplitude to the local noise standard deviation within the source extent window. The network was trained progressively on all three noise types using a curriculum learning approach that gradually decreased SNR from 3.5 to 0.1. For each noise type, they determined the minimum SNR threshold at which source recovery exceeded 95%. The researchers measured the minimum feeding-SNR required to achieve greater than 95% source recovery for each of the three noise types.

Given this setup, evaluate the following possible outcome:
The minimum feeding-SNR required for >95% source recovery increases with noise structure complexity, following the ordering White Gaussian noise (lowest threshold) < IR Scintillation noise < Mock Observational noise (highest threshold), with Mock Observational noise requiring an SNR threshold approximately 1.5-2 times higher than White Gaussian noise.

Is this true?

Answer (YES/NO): YES